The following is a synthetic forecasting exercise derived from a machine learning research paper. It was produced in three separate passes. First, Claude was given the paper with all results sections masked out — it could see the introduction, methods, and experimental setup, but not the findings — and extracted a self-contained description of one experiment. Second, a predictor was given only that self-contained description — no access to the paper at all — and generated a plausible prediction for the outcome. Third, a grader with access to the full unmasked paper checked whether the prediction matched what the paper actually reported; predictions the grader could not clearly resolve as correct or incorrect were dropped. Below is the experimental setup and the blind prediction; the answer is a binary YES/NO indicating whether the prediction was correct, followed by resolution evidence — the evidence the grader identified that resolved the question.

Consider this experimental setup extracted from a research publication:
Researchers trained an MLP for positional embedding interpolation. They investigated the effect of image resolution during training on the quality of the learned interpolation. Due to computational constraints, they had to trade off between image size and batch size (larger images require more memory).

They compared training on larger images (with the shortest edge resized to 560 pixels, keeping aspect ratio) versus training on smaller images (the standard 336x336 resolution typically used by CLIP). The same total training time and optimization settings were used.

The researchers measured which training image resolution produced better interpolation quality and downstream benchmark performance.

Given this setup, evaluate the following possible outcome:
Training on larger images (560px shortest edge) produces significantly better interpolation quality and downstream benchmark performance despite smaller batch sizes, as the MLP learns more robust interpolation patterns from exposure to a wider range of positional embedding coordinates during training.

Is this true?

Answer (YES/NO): YES